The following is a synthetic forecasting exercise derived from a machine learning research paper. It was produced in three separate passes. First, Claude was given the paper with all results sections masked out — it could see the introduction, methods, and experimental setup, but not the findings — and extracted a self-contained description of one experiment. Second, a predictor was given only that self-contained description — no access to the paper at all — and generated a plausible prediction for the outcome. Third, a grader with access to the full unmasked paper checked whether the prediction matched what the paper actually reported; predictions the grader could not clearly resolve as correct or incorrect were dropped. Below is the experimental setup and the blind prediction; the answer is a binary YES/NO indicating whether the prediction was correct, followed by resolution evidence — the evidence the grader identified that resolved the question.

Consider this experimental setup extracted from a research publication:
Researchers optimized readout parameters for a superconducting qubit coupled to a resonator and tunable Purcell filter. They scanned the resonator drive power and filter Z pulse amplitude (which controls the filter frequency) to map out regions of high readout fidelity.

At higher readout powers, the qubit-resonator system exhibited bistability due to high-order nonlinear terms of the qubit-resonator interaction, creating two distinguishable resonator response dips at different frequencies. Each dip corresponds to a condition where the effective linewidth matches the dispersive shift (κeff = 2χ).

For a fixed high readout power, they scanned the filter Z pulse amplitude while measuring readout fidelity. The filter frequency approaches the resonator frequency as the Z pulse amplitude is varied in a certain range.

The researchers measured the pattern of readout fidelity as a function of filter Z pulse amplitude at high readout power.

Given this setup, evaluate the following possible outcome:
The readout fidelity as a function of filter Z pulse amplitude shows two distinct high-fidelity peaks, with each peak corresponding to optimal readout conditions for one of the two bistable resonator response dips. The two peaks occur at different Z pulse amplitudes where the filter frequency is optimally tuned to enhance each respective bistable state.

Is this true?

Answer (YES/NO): YES